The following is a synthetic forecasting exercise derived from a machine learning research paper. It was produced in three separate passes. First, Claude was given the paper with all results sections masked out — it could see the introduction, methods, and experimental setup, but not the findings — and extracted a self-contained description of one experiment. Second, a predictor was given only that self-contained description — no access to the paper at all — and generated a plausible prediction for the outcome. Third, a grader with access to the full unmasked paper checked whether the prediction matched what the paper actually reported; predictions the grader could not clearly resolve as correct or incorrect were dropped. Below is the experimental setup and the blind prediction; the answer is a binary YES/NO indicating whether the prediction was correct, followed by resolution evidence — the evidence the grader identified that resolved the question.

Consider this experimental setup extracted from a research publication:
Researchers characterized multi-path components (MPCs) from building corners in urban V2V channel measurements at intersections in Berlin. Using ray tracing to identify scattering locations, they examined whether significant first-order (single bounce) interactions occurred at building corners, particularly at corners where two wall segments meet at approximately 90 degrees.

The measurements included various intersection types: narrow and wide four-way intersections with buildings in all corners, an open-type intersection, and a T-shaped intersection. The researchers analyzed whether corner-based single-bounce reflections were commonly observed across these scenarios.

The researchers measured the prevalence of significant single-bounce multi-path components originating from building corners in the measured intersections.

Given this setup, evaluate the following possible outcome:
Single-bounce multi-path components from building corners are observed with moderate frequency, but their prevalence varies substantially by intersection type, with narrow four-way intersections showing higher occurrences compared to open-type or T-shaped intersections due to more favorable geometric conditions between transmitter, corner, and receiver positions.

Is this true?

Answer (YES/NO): NO